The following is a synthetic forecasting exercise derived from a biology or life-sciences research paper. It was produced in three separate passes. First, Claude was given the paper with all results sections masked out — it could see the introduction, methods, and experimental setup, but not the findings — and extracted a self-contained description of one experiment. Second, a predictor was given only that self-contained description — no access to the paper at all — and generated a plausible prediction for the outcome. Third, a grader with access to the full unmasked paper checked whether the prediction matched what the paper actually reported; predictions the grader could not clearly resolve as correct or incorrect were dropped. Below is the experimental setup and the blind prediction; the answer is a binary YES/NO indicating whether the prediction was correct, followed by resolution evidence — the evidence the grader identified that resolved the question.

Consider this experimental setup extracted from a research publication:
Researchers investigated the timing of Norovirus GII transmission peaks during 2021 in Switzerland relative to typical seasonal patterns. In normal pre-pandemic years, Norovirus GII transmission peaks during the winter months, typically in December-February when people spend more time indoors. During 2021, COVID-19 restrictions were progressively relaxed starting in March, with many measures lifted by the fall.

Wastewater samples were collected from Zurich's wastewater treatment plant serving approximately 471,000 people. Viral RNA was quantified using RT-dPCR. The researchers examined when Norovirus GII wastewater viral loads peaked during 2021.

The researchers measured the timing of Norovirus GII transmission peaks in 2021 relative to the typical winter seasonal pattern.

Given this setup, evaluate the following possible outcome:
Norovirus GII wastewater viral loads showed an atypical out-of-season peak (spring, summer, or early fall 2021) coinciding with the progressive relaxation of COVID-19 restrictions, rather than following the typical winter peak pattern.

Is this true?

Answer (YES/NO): YES